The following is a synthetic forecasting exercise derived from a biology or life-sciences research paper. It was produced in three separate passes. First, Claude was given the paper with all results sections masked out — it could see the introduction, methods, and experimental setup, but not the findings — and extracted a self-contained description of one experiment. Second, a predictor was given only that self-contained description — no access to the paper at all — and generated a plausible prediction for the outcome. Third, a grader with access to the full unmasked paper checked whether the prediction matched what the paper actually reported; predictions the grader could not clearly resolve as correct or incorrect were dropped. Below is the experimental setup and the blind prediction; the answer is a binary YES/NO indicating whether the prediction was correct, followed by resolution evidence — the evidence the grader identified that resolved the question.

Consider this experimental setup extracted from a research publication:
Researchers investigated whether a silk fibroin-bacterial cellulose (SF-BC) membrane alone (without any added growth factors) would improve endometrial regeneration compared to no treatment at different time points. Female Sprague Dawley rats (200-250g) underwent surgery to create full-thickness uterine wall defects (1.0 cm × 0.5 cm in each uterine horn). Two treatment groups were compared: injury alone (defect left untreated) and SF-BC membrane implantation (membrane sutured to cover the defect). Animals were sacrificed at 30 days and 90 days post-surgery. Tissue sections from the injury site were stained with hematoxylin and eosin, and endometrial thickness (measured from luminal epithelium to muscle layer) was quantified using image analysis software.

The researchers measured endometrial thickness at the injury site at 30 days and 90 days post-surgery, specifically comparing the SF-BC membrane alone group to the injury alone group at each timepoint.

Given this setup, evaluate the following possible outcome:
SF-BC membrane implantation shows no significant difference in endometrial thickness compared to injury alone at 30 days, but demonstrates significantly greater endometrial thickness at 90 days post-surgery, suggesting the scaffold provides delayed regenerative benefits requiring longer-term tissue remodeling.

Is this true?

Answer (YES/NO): YES